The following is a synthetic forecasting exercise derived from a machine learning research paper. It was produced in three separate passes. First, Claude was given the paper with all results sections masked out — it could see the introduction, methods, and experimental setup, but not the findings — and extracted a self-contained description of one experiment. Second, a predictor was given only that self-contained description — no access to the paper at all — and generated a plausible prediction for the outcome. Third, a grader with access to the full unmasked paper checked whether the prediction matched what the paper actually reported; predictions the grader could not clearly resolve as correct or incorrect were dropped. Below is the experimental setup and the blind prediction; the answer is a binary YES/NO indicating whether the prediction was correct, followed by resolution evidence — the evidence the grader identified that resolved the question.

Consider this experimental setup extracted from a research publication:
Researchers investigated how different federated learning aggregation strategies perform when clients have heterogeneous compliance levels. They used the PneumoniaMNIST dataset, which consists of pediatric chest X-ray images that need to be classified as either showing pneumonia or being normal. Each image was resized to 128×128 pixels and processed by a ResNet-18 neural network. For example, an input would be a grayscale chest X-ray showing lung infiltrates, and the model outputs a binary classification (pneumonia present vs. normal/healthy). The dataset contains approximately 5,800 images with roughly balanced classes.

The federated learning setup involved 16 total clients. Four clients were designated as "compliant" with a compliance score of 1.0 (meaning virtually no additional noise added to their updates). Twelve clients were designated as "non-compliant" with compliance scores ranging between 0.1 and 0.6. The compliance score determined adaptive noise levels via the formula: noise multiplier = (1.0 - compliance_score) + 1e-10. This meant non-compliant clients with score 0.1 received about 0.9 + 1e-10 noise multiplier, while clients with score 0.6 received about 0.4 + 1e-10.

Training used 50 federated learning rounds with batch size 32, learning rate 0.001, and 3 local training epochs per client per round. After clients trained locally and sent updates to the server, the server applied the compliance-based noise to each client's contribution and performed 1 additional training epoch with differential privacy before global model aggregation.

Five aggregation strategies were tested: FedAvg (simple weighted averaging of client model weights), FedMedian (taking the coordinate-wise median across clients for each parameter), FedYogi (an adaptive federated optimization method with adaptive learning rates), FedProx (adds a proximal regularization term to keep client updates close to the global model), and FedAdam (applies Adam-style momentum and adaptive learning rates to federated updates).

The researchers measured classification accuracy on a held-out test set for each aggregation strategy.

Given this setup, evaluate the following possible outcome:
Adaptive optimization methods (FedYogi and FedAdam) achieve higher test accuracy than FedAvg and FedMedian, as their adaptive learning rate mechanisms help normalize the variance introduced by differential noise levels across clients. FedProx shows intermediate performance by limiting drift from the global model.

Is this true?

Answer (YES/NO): YES